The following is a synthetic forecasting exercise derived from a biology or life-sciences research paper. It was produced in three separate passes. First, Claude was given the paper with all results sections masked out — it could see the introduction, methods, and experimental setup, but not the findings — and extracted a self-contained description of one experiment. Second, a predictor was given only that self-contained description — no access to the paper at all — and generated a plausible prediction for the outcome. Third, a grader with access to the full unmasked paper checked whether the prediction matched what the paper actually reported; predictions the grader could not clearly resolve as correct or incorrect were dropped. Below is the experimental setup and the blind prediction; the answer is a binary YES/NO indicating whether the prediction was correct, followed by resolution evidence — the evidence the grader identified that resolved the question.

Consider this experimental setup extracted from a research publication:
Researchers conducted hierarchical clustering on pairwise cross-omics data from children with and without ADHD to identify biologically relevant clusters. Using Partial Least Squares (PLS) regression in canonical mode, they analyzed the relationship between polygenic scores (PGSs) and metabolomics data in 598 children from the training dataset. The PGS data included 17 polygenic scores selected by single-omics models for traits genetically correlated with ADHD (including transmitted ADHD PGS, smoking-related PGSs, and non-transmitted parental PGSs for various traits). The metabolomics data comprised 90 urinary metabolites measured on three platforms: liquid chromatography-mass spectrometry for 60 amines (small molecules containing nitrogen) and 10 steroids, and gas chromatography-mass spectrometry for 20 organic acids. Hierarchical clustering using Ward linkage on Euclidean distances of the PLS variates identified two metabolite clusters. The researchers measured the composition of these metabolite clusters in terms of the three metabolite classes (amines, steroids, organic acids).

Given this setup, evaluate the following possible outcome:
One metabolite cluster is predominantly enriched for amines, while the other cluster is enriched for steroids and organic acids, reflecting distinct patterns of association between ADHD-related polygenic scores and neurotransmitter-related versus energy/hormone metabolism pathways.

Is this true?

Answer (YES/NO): YES